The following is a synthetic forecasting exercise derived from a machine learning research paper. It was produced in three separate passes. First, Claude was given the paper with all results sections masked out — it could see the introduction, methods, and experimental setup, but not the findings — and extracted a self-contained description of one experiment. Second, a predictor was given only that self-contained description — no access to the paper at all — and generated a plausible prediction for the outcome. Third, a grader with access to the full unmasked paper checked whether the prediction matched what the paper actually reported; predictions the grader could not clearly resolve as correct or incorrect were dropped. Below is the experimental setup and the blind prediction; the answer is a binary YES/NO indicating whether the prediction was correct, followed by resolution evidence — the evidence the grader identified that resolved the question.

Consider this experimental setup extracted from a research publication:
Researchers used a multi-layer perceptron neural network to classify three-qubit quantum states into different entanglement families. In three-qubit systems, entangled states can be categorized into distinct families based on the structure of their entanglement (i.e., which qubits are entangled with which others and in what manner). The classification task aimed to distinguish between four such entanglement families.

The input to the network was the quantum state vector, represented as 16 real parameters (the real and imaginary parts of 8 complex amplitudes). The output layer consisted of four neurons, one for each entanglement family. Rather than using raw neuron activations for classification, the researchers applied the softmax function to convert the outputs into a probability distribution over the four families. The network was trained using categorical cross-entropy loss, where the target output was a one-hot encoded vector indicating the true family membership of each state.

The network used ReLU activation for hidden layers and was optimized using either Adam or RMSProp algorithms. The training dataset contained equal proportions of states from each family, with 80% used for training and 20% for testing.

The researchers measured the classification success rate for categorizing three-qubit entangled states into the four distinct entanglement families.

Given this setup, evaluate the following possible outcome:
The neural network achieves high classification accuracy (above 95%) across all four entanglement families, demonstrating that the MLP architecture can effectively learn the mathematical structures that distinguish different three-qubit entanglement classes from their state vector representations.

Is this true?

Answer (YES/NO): NO